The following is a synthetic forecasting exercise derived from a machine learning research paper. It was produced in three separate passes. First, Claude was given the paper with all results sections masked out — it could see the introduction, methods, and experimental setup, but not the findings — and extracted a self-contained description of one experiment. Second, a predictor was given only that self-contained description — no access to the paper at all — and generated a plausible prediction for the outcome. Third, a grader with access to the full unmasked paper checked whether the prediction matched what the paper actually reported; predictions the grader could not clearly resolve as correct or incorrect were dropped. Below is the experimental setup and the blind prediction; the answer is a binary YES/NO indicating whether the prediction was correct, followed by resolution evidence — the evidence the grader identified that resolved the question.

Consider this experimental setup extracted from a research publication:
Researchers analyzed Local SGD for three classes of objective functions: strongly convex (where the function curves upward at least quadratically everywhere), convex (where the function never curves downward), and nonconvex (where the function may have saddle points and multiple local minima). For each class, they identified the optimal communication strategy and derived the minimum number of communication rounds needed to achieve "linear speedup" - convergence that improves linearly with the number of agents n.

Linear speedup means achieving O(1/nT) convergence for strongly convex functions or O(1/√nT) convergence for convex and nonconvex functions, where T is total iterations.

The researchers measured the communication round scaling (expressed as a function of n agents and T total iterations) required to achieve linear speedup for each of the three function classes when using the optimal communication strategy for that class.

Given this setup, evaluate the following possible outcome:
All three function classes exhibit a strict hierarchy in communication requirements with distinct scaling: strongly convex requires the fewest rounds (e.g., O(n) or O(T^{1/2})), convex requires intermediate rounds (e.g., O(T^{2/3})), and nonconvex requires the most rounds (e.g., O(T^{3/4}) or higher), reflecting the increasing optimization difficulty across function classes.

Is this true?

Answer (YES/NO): NO